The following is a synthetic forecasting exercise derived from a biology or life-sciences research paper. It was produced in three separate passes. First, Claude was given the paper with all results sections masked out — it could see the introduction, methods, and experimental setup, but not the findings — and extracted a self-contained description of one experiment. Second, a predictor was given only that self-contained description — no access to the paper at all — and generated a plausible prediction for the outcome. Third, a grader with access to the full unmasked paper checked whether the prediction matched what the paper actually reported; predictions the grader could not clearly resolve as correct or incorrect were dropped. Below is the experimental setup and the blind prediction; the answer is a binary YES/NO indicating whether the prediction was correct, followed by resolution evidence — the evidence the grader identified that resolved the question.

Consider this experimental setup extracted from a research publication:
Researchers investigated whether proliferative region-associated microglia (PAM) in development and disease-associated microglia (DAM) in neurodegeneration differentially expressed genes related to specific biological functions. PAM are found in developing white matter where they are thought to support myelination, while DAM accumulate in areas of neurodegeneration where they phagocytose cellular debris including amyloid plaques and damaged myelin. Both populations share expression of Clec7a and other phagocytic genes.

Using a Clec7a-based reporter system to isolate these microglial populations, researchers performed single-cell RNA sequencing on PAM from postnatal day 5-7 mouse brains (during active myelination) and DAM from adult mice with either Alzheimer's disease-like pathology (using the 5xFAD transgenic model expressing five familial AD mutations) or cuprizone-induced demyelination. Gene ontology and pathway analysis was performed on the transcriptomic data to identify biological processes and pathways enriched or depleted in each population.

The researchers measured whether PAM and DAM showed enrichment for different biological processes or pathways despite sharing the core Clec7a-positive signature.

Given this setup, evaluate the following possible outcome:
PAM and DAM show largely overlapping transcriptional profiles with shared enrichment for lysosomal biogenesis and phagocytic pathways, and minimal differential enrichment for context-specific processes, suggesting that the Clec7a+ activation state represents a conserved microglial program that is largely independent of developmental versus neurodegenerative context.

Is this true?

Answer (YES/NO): NO